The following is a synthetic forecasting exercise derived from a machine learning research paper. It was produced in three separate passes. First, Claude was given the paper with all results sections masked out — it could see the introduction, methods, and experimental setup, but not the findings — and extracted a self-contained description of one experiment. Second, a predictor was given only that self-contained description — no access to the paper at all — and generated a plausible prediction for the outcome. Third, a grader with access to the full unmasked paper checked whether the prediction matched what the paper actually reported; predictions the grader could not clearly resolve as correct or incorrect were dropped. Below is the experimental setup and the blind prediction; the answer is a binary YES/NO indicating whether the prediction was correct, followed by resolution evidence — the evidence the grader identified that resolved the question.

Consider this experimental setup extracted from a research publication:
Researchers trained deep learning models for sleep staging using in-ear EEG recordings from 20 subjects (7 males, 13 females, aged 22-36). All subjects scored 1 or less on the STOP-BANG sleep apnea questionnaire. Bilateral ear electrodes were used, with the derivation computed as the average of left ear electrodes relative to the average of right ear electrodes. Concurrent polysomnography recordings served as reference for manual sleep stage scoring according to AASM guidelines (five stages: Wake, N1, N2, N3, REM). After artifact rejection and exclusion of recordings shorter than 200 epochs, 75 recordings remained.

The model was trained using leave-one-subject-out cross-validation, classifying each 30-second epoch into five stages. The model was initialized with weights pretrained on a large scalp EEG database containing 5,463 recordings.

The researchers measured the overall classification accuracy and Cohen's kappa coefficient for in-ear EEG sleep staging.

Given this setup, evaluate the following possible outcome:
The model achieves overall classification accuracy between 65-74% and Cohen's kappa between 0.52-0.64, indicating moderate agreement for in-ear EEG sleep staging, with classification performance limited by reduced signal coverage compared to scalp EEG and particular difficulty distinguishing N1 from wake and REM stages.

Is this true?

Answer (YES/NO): NO